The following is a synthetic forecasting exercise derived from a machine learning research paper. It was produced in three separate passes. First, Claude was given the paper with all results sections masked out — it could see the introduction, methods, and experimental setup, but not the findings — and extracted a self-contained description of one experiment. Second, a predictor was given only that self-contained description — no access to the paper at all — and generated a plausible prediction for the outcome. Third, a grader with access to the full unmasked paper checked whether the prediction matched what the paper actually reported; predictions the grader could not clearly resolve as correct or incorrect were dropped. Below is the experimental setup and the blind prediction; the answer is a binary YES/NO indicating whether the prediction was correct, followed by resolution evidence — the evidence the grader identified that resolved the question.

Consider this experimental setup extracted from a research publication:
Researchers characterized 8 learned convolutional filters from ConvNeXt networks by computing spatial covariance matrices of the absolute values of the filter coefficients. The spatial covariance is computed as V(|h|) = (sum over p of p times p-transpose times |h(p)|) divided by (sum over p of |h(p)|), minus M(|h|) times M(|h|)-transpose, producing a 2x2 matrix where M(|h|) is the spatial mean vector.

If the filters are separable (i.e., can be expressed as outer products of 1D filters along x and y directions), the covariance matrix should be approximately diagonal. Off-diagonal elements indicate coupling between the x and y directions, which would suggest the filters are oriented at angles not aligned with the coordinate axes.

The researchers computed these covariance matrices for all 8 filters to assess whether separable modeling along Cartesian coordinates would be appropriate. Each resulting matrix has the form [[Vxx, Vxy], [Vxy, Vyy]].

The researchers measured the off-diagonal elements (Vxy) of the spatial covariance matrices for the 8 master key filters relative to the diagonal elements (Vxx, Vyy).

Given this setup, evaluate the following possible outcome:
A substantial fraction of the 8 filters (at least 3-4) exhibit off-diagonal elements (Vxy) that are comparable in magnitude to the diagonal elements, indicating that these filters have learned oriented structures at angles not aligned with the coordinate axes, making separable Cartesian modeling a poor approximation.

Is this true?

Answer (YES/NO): NO